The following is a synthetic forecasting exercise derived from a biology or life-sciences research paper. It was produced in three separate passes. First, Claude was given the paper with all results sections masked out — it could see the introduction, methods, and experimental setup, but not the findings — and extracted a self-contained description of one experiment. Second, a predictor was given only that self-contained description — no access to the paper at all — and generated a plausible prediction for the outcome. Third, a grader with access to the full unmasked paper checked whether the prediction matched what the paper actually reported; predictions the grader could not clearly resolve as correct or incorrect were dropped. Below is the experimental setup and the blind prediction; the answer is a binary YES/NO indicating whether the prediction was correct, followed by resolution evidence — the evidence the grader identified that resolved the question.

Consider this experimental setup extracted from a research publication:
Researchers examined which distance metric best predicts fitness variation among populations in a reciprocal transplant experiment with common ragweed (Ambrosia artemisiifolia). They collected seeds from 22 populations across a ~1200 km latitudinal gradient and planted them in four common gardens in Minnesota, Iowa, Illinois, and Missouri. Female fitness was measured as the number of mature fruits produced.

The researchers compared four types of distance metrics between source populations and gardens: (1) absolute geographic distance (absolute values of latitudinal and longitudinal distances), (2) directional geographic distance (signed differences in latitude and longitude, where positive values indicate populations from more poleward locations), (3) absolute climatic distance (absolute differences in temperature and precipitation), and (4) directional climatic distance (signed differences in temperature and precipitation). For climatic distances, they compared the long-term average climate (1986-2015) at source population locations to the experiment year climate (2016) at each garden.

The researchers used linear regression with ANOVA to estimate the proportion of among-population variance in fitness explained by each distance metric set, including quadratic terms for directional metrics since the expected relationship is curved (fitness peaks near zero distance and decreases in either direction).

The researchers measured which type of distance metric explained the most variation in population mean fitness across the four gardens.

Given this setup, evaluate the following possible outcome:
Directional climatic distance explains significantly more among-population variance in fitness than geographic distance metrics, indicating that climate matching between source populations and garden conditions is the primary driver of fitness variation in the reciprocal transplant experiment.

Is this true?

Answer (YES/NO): NO